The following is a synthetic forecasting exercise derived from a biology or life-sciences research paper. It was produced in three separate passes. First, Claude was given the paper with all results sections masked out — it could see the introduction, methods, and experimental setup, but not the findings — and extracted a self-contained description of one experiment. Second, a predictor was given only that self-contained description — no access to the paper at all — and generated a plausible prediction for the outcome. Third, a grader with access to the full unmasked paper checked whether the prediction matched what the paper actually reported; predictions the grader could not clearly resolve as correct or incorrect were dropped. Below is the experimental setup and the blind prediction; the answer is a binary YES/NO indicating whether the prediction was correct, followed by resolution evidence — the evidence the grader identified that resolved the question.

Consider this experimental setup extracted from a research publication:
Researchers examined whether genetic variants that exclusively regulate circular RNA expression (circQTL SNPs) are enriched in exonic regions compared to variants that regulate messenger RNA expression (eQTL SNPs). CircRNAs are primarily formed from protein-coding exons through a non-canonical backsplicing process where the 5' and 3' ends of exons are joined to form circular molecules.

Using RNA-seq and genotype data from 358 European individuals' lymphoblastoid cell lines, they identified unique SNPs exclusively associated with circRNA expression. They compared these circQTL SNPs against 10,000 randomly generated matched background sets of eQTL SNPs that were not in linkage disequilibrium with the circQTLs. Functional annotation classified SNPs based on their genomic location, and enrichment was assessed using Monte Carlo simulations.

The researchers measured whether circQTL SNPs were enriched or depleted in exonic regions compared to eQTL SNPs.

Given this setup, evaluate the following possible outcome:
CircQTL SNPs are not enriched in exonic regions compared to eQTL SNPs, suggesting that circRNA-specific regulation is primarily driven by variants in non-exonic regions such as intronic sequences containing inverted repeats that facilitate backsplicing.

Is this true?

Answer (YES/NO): NO